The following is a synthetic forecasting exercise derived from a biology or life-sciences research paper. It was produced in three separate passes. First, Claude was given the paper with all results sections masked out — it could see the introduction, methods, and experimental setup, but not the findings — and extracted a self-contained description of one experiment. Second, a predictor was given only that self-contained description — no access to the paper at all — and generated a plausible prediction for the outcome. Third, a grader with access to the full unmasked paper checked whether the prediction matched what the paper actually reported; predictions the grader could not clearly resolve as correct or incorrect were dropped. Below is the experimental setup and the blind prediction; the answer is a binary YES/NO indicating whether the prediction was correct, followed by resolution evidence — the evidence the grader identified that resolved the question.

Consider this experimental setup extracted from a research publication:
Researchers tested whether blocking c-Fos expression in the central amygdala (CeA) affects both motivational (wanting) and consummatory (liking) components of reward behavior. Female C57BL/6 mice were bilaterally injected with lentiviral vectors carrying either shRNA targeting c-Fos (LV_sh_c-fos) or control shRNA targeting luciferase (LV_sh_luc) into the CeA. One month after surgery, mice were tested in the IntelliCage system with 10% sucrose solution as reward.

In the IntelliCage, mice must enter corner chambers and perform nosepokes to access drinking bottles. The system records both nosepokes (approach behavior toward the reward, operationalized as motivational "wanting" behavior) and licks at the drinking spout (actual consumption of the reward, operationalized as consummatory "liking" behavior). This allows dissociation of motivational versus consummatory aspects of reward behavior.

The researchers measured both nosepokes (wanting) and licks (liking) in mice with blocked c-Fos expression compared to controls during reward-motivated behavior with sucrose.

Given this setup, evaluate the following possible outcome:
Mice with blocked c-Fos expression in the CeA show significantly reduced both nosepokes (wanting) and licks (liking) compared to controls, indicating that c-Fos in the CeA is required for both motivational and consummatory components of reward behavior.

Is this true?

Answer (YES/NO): YES